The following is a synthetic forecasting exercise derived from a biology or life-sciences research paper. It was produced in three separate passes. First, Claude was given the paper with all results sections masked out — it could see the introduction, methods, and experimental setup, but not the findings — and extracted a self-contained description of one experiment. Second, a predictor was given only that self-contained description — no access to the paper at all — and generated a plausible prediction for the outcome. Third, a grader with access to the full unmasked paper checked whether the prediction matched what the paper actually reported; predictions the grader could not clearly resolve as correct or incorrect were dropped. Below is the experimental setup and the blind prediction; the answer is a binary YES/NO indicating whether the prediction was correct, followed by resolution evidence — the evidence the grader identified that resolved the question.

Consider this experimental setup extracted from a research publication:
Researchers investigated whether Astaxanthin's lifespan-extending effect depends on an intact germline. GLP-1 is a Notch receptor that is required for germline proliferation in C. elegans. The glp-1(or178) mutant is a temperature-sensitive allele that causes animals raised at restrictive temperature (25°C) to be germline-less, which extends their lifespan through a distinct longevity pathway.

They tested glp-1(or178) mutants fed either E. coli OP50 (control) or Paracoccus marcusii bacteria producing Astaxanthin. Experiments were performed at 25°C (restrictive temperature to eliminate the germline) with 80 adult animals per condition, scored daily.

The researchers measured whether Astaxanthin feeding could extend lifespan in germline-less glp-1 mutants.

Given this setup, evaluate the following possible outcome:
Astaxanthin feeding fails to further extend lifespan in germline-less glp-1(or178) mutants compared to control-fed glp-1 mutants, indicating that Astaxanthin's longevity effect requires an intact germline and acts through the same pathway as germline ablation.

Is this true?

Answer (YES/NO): NO